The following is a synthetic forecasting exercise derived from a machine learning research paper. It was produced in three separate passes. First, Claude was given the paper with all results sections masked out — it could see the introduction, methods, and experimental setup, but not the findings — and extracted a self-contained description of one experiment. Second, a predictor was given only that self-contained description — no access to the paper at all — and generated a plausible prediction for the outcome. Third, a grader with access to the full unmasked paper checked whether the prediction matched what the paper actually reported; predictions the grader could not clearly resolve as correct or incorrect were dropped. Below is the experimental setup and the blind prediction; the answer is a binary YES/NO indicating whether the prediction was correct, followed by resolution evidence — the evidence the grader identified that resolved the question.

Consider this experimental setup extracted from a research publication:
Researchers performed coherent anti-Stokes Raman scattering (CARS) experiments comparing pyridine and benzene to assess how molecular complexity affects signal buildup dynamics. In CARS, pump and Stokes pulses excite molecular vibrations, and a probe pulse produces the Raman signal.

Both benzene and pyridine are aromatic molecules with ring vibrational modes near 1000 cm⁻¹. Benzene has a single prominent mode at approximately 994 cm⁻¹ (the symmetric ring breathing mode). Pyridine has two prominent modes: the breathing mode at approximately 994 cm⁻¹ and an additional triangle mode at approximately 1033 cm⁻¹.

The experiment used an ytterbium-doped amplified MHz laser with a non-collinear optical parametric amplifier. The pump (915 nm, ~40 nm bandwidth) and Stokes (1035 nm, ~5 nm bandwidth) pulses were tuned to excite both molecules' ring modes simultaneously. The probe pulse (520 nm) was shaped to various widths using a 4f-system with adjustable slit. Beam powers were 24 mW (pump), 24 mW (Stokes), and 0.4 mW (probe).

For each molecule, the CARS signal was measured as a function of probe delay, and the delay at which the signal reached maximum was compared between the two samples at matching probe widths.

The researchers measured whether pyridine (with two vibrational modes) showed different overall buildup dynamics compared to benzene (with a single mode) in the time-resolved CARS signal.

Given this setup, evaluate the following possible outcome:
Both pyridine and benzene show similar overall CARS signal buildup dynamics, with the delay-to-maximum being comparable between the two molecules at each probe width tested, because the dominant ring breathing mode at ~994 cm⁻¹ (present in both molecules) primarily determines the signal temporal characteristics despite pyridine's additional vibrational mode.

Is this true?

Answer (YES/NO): NO